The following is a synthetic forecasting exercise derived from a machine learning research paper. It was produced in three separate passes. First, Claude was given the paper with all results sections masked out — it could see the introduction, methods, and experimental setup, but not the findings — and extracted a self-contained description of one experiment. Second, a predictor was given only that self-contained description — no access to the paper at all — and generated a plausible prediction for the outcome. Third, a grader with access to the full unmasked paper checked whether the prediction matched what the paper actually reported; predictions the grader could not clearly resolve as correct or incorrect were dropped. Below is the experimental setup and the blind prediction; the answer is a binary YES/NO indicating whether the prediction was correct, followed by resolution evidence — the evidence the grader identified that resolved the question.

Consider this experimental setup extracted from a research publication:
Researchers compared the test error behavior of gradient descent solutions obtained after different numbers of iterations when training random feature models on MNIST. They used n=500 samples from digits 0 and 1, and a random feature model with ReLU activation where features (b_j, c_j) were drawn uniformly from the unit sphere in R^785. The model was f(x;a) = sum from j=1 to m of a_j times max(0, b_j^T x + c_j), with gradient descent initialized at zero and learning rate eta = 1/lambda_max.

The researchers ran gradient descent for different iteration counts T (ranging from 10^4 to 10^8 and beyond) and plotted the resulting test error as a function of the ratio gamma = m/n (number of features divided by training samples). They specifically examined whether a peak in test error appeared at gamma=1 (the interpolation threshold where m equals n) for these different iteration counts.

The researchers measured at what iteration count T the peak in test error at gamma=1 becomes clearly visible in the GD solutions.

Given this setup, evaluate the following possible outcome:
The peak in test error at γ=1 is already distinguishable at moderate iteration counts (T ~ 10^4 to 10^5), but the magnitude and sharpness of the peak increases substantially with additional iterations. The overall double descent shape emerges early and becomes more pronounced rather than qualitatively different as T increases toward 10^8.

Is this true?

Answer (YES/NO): NO